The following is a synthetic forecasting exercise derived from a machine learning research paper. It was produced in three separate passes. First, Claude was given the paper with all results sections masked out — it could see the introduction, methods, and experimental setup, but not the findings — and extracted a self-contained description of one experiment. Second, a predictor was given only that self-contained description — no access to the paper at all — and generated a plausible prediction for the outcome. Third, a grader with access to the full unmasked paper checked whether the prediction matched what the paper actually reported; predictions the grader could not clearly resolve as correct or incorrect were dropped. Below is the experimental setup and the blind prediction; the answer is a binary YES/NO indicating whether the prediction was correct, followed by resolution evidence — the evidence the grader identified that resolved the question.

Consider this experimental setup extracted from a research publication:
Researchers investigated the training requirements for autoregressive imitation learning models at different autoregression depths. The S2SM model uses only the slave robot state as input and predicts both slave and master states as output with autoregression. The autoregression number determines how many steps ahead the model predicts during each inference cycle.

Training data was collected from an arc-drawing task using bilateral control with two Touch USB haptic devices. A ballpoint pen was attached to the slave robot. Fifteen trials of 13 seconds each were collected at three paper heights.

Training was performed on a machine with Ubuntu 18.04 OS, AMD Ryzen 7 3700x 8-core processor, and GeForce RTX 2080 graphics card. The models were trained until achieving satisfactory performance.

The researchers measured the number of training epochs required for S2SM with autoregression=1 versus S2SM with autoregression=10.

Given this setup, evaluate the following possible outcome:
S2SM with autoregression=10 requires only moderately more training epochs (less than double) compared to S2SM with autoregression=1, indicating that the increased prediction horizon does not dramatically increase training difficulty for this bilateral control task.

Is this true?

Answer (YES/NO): NO